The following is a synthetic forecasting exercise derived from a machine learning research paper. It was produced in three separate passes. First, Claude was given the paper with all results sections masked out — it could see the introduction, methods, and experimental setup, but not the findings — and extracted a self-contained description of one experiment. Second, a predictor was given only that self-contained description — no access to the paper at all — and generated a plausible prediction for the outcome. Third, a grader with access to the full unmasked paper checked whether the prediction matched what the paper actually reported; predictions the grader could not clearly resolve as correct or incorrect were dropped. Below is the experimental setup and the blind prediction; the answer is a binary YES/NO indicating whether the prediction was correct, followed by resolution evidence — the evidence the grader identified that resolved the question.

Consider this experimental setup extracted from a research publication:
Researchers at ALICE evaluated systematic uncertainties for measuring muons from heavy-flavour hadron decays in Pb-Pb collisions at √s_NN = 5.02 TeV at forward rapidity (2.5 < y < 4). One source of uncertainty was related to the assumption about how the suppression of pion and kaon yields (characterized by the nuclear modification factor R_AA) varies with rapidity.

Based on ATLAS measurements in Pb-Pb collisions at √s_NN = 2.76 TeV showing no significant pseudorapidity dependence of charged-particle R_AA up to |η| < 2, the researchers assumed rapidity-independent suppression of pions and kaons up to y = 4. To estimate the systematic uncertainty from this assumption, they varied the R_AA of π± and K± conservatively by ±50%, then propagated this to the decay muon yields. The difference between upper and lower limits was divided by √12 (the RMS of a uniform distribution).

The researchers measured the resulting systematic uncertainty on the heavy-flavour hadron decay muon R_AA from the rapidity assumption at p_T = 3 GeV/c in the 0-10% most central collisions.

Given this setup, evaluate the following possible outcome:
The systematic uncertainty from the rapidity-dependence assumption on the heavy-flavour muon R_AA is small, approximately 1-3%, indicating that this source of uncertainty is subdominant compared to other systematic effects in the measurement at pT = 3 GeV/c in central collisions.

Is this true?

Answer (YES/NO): NO